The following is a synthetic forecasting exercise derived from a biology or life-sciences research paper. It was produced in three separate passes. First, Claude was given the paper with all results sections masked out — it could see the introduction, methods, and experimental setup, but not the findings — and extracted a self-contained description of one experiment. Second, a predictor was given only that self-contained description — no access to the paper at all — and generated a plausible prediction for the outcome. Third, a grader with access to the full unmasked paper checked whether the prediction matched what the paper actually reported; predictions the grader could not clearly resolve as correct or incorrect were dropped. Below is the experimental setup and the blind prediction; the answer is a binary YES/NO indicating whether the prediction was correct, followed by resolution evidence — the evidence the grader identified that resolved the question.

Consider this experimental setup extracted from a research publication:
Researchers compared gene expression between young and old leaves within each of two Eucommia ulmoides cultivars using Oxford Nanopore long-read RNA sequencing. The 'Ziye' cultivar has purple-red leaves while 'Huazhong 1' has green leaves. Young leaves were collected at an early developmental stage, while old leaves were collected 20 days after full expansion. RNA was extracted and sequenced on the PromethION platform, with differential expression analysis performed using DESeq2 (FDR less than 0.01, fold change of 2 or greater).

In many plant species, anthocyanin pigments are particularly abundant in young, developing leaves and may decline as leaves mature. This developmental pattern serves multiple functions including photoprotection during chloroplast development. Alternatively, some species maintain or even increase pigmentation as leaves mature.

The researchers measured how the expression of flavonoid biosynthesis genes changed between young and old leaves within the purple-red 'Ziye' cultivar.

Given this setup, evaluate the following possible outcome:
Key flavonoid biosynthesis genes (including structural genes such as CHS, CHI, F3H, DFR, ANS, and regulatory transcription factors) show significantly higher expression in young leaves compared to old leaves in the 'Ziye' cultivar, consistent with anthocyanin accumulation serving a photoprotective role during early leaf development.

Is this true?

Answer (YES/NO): NO